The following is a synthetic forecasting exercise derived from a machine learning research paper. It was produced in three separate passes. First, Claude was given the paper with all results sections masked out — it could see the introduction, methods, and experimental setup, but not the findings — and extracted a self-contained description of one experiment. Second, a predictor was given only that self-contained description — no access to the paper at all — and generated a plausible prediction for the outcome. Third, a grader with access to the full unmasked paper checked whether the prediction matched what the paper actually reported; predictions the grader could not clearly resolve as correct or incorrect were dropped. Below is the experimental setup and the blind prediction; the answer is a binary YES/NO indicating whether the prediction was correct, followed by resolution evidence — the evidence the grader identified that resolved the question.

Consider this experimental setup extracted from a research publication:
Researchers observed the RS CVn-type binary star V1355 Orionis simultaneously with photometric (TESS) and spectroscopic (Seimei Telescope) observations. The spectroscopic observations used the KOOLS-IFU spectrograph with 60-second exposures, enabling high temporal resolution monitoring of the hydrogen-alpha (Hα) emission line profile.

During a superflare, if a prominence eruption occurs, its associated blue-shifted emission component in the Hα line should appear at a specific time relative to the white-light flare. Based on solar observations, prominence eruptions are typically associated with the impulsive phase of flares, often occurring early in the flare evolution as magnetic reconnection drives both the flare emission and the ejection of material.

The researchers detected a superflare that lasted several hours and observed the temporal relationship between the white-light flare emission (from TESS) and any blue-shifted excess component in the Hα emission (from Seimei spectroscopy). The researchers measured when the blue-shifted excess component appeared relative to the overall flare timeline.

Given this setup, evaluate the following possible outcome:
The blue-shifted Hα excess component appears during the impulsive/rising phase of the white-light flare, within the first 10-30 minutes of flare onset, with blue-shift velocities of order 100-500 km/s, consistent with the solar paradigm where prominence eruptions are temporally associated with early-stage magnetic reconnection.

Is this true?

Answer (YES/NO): NO